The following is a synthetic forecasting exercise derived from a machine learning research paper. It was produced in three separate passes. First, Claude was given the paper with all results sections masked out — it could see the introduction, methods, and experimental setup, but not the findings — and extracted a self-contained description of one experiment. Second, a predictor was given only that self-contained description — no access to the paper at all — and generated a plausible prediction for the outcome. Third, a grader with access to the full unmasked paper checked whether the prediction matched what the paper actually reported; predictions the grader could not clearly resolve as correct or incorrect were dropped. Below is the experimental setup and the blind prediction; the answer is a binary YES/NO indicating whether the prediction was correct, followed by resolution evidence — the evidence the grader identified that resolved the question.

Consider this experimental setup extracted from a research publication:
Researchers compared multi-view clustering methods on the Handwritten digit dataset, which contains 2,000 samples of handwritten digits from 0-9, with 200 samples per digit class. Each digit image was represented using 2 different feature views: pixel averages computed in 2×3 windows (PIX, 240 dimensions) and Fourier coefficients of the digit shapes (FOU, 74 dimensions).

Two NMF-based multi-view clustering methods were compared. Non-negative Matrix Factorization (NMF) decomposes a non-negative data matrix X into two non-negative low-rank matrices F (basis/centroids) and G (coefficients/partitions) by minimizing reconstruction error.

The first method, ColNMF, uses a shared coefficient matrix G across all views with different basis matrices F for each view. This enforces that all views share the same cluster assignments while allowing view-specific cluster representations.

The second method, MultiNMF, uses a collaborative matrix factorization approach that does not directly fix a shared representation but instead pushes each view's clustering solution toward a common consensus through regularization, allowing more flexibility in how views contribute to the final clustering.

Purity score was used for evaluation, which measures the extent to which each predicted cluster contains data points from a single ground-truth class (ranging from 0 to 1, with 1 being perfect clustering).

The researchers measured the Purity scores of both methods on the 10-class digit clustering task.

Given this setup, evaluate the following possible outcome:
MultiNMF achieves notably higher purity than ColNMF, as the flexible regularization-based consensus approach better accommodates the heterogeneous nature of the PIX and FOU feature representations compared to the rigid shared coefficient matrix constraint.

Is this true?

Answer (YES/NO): YES